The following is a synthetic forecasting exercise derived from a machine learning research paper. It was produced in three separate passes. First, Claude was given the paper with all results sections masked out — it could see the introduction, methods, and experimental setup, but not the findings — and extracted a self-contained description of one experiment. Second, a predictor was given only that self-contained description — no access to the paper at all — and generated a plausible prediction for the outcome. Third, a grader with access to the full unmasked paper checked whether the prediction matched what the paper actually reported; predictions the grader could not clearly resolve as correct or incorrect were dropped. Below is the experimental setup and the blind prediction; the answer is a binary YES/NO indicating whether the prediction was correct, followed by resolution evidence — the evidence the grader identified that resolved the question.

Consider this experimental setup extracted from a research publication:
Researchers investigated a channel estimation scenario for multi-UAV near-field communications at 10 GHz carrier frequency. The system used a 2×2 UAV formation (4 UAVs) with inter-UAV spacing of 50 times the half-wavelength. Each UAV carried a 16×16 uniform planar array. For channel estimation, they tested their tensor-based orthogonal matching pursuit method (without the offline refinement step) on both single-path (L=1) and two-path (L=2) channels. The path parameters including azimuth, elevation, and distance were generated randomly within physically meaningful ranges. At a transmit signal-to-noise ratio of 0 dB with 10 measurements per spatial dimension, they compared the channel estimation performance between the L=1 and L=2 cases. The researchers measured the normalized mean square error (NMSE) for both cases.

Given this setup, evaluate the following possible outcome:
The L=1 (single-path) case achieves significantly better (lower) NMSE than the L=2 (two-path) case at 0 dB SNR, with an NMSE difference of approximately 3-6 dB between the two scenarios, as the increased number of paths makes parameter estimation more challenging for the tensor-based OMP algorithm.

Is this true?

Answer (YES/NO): NO